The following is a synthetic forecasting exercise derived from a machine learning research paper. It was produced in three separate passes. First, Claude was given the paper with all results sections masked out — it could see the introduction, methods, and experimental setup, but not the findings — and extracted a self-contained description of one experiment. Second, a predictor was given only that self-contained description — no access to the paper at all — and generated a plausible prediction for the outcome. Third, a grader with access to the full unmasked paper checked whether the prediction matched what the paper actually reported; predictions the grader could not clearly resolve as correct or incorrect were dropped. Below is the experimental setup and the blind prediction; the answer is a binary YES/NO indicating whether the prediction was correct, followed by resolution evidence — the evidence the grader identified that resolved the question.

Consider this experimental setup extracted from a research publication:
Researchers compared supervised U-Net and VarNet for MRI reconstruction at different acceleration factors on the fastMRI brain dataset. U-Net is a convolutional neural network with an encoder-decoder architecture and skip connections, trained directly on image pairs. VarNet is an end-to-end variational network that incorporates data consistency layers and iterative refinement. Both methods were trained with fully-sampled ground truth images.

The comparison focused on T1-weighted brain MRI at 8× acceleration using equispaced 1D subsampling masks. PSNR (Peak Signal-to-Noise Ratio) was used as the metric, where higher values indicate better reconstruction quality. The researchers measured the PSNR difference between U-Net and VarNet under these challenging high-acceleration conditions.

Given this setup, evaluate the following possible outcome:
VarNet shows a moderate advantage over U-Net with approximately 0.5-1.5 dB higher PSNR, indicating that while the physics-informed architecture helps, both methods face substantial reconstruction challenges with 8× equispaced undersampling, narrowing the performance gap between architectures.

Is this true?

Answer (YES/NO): NO